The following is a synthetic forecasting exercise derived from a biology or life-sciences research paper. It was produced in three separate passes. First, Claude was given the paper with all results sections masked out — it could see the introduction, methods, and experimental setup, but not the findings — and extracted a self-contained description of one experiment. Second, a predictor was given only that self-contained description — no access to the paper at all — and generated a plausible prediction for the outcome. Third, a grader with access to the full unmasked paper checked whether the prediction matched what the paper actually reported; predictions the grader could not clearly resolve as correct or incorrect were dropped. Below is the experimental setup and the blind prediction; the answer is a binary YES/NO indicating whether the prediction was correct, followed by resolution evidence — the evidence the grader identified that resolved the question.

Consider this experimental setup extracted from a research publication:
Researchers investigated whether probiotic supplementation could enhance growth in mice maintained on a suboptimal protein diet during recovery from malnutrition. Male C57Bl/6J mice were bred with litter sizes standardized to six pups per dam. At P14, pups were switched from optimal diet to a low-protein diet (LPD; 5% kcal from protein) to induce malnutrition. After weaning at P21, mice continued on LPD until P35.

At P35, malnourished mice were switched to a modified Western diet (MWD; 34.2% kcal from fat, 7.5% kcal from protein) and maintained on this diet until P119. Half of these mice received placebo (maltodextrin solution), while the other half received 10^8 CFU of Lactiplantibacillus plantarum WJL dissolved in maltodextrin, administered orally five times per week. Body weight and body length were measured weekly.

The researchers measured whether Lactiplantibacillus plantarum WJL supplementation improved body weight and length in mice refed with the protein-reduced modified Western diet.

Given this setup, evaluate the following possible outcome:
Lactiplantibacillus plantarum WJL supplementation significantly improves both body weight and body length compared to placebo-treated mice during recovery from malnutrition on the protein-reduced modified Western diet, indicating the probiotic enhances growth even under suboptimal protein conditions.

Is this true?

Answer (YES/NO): NO